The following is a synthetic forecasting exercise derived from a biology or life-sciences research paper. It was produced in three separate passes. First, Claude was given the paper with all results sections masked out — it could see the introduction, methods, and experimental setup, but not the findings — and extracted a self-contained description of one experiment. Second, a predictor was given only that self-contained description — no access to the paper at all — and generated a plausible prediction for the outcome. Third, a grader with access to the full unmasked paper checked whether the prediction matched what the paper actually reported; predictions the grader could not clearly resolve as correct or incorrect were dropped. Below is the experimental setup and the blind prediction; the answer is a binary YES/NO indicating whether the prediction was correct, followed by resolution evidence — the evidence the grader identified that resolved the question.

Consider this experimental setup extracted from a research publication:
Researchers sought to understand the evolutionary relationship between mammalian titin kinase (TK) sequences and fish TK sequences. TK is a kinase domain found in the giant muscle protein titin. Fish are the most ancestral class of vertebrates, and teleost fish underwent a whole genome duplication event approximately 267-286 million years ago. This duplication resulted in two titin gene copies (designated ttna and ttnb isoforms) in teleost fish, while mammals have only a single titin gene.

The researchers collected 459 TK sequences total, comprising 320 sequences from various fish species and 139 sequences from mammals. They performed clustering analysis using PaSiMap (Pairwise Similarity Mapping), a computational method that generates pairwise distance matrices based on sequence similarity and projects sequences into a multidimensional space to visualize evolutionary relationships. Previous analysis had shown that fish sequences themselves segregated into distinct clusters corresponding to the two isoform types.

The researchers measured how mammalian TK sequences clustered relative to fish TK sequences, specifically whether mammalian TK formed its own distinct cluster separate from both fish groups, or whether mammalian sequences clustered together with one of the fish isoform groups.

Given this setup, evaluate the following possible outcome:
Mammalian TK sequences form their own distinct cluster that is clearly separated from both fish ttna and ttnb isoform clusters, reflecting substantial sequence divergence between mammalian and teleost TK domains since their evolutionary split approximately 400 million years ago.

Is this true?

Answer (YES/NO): YES